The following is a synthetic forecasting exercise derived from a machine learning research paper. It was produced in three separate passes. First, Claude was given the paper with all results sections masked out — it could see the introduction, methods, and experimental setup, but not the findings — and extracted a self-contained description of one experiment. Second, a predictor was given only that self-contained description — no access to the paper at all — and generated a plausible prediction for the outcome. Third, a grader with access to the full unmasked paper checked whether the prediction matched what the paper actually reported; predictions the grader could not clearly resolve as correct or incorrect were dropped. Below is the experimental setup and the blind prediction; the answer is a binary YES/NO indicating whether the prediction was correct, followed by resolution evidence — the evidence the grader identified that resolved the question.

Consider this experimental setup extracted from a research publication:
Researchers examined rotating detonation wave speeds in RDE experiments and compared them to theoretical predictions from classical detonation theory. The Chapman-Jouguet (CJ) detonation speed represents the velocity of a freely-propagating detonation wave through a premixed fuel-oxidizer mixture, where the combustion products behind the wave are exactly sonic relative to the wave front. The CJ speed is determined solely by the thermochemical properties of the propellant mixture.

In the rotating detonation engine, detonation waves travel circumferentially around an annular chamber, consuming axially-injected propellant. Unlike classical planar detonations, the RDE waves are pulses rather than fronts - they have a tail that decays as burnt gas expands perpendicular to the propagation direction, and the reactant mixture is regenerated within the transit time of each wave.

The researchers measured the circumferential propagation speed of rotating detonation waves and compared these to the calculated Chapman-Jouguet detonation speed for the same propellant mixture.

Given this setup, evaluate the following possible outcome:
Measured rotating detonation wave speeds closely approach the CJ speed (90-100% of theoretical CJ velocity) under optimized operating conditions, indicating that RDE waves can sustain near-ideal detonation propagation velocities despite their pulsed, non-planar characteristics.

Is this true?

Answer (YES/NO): NO